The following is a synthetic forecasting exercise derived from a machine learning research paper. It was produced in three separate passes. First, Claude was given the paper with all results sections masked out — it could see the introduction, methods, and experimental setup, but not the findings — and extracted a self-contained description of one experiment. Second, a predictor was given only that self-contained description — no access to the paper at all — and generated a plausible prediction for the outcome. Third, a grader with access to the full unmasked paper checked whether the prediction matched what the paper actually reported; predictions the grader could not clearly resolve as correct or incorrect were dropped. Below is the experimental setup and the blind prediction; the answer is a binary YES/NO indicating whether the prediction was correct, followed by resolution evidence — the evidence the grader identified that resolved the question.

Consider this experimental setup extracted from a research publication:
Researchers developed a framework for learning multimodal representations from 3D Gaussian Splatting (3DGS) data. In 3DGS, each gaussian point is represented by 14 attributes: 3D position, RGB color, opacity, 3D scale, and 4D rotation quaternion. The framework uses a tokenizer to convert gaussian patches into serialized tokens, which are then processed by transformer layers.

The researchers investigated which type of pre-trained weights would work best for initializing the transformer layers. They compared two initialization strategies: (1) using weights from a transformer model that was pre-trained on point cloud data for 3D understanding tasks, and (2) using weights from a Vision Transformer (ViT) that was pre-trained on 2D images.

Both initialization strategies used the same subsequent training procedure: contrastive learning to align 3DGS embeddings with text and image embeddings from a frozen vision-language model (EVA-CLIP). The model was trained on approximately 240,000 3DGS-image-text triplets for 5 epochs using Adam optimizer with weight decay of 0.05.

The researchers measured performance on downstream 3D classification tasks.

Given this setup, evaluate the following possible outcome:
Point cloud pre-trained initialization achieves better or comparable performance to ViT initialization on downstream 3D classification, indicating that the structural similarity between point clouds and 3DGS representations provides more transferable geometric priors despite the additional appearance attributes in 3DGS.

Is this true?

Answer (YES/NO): YES